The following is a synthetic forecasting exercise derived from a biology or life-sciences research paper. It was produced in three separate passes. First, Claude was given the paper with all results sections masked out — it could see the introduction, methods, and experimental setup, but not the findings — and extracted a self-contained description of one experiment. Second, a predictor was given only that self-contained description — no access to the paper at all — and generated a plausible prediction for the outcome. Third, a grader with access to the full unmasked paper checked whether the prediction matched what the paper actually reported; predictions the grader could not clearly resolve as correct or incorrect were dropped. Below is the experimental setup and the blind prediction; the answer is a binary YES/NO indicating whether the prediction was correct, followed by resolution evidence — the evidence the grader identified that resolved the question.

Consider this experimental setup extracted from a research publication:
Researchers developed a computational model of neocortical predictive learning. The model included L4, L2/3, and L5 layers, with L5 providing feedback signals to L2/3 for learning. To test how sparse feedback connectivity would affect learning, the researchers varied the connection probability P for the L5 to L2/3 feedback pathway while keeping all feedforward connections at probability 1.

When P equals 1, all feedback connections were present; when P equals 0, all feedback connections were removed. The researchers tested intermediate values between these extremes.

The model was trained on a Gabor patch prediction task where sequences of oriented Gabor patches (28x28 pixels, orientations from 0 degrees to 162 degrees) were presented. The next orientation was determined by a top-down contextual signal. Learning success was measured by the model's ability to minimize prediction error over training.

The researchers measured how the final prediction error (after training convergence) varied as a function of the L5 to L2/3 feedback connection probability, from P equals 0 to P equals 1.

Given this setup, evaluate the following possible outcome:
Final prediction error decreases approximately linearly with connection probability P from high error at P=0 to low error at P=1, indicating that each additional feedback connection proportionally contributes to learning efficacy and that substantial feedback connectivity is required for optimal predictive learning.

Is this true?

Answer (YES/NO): NO